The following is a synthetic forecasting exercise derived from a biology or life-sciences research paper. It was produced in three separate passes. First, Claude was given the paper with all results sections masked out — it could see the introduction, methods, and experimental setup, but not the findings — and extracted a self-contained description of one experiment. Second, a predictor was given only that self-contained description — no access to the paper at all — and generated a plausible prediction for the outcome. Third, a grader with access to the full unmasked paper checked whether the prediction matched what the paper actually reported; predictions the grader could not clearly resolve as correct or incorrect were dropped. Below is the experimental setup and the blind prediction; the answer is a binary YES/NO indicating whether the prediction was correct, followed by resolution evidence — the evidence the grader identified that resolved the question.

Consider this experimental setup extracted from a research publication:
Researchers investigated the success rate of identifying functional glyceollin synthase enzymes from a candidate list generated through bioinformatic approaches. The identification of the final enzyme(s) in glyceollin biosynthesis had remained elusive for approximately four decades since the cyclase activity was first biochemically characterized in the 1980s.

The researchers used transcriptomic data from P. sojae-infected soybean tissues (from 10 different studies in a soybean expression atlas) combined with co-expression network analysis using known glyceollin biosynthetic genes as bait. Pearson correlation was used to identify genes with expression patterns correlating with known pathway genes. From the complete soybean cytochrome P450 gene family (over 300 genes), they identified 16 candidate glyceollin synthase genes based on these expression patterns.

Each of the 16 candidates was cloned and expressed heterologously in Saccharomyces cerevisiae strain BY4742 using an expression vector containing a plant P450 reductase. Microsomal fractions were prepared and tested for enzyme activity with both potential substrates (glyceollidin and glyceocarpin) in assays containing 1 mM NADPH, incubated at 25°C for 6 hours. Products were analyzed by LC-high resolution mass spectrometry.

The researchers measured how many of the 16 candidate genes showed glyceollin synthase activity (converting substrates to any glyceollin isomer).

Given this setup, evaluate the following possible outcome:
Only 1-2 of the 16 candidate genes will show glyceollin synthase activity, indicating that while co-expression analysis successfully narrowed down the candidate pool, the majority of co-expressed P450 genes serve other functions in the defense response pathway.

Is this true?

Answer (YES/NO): NO